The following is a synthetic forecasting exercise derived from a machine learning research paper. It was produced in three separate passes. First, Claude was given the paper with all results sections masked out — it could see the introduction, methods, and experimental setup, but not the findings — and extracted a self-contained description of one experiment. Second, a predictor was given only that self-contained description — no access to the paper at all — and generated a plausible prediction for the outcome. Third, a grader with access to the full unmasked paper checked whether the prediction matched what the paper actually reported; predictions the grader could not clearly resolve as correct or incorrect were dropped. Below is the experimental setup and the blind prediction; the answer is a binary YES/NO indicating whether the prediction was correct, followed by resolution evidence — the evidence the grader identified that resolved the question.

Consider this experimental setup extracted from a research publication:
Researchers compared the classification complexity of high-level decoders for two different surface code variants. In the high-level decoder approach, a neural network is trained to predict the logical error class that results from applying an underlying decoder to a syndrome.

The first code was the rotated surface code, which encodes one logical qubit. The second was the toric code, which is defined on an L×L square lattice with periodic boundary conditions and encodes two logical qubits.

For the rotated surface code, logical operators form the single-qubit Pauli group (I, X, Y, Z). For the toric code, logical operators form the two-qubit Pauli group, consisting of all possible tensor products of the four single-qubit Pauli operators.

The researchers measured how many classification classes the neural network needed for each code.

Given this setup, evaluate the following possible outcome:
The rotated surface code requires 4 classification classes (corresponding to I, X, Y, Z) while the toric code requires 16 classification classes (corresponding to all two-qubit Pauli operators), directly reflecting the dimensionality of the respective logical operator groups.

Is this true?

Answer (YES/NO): YES